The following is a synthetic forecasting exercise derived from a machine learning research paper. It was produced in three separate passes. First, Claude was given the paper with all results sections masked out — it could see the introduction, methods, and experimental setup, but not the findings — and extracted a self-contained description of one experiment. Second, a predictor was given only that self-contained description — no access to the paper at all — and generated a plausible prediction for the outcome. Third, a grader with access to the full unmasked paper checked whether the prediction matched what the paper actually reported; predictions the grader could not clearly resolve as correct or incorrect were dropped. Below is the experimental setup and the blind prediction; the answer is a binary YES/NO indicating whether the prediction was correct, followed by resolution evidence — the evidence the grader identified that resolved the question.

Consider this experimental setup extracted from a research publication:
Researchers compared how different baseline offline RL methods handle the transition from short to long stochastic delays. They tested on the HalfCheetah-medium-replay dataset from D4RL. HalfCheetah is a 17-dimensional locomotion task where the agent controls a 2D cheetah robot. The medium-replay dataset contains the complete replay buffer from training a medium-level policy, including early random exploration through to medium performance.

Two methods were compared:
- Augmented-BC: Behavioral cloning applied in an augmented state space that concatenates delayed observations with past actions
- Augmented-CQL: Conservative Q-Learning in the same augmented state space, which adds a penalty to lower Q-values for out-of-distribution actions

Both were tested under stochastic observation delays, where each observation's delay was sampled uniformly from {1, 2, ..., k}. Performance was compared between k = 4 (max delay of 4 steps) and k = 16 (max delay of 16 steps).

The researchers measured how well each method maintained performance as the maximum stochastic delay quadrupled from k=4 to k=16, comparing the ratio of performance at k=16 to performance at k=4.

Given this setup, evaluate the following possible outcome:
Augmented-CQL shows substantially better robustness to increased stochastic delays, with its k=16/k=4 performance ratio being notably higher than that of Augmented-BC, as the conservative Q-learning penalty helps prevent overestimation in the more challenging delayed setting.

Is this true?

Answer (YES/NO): NO